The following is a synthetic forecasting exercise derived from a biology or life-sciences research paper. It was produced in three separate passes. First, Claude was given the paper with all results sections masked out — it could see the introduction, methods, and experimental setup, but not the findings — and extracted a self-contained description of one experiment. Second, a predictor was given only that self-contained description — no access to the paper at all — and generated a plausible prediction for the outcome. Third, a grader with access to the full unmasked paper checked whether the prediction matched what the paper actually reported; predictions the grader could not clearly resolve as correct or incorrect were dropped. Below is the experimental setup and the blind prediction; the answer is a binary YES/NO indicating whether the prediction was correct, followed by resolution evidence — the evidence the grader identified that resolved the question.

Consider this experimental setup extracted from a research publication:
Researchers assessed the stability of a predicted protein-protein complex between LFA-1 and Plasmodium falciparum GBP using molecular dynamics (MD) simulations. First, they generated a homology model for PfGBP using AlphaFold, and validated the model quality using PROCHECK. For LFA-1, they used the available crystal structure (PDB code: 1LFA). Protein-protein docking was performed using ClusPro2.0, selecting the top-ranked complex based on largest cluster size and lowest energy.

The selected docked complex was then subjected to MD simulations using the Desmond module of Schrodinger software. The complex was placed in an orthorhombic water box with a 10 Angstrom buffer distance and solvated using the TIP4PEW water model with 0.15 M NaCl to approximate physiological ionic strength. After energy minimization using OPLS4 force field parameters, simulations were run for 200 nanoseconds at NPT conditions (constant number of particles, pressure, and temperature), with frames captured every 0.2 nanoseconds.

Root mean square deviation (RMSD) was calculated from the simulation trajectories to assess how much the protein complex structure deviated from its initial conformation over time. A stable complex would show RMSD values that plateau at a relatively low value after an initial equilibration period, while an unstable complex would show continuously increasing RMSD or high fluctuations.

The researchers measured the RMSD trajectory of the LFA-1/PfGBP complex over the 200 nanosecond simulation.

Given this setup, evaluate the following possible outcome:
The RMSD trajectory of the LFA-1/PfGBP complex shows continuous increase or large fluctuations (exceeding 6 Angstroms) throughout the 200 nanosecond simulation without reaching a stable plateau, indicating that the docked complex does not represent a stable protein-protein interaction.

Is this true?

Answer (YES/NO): NO